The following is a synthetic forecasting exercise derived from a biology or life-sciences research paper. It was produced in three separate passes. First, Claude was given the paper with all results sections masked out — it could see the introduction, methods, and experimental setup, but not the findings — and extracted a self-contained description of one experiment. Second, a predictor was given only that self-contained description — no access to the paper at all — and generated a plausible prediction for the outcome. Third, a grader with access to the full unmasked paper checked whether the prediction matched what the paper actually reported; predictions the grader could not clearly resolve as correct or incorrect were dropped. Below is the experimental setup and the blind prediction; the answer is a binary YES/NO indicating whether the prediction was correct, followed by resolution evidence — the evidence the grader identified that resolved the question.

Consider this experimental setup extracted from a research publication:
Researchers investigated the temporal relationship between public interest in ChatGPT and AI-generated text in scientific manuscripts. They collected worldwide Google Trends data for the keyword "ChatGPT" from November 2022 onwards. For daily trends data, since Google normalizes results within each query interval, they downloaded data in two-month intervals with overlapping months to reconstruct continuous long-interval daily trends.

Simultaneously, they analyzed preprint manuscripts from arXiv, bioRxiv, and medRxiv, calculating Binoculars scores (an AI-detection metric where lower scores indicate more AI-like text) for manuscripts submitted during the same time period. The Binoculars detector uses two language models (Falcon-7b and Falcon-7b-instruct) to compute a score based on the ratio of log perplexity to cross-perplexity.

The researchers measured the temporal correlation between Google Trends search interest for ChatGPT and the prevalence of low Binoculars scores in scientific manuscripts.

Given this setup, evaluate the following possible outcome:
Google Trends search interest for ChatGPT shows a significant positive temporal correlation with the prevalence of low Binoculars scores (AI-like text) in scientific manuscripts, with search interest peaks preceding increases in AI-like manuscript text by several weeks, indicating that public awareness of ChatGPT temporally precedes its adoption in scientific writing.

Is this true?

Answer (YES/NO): NO